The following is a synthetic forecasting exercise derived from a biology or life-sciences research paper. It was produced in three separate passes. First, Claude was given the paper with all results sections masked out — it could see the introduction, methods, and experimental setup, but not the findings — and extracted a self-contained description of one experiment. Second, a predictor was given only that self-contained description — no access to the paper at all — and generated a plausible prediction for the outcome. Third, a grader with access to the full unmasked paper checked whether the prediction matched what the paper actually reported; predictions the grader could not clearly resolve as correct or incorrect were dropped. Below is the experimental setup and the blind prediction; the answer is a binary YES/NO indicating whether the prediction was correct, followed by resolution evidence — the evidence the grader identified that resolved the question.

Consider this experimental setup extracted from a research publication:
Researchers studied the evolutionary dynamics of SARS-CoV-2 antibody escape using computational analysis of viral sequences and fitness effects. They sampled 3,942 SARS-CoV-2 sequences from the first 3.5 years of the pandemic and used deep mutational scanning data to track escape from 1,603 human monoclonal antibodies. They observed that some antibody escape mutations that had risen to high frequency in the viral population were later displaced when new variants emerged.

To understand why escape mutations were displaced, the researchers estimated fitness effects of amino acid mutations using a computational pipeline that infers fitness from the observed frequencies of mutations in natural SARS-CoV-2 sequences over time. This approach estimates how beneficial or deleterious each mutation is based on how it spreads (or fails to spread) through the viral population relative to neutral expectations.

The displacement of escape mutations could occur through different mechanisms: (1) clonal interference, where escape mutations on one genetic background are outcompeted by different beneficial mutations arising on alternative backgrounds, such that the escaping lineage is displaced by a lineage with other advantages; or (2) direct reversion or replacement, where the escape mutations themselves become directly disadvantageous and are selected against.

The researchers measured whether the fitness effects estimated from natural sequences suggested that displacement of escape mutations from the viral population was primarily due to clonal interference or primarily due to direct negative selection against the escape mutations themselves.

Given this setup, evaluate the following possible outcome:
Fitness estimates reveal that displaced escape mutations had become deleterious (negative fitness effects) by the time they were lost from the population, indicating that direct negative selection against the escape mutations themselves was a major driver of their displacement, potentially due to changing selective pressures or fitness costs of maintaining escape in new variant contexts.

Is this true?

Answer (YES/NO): NO